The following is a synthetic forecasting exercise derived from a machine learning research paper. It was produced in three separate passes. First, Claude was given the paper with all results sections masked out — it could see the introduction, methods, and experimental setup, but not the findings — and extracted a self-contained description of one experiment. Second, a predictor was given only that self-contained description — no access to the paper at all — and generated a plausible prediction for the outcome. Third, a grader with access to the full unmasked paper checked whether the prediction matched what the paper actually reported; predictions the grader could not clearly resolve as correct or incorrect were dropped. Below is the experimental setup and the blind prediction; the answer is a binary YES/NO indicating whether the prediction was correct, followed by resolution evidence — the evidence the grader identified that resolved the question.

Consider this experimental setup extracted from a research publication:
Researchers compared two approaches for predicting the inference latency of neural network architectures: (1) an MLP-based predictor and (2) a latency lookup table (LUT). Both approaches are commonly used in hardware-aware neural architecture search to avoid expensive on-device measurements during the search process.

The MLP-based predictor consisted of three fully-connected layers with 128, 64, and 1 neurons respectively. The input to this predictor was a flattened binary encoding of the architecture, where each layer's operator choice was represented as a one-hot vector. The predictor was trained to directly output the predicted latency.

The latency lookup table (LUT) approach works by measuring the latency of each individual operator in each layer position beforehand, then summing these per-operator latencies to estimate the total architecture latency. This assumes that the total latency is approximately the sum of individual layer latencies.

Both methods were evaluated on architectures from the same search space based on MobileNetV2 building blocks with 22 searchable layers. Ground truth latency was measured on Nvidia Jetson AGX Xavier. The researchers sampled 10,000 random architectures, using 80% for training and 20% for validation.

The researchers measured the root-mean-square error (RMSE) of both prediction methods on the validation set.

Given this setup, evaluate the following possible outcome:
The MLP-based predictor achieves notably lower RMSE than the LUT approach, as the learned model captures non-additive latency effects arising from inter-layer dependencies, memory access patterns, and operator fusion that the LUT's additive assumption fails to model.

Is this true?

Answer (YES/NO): YES